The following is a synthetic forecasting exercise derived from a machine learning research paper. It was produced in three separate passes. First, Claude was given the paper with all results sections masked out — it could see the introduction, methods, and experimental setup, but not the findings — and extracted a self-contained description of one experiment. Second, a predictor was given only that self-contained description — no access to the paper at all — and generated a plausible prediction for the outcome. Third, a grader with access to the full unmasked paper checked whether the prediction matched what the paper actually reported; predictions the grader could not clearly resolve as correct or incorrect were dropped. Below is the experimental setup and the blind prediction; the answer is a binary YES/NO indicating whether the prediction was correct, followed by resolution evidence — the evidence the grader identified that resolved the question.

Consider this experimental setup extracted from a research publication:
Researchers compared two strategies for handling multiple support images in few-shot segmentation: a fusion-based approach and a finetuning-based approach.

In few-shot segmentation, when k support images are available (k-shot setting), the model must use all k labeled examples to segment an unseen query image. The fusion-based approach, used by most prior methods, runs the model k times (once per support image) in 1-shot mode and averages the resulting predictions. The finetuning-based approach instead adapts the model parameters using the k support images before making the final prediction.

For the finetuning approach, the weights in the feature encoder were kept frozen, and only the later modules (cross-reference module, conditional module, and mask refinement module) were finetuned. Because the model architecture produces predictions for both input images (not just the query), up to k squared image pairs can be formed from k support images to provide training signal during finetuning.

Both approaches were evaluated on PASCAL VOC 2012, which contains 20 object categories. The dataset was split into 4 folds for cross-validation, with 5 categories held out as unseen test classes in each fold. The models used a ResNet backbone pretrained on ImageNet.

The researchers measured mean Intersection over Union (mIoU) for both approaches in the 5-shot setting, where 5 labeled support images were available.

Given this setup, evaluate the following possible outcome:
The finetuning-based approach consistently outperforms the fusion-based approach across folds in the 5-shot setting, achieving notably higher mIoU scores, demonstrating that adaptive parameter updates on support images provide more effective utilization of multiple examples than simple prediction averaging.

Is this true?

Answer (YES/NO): YES